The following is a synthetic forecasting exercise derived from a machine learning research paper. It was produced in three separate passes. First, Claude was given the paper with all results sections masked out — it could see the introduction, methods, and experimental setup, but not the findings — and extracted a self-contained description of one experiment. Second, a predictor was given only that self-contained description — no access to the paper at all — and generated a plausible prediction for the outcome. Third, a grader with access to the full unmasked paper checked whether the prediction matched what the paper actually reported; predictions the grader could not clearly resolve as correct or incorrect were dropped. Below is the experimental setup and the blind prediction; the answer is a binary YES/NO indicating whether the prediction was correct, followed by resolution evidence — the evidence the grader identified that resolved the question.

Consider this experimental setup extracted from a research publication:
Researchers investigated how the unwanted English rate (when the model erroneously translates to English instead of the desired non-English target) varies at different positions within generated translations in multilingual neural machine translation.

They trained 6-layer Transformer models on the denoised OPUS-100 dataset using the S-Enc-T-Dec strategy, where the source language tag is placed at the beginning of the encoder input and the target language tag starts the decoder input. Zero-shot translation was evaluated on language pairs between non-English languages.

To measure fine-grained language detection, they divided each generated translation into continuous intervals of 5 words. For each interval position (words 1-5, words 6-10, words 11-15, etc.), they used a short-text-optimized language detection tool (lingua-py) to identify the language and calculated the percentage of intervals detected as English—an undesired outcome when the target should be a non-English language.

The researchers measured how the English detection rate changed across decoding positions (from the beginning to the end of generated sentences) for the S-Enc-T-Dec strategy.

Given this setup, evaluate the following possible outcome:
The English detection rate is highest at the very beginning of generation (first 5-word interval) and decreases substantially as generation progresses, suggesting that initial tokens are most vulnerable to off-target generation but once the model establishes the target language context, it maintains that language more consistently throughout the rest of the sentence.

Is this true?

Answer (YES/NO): NO